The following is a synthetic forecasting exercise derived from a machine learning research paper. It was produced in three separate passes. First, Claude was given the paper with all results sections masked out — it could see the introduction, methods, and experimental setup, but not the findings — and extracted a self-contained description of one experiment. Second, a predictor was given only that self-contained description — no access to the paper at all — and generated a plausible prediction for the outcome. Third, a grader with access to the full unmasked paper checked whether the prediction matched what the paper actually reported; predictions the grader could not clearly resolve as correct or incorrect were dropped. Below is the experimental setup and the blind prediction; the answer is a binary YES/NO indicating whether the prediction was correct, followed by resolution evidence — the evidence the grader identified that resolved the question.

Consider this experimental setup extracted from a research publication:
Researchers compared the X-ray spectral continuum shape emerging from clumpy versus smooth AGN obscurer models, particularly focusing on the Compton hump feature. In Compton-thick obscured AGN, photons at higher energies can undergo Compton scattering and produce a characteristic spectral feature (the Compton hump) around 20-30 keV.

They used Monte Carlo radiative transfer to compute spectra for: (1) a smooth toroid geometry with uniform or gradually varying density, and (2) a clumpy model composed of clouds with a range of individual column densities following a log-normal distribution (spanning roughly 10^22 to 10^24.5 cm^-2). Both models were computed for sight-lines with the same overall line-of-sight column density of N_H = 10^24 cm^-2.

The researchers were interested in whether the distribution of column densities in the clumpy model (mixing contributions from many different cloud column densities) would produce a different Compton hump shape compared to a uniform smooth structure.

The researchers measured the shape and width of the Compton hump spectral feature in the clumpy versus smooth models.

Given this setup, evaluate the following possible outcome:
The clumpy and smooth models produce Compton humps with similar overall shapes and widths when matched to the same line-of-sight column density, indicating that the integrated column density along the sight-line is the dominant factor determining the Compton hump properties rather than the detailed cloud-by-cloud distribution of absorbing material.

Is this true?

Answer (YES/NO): NO